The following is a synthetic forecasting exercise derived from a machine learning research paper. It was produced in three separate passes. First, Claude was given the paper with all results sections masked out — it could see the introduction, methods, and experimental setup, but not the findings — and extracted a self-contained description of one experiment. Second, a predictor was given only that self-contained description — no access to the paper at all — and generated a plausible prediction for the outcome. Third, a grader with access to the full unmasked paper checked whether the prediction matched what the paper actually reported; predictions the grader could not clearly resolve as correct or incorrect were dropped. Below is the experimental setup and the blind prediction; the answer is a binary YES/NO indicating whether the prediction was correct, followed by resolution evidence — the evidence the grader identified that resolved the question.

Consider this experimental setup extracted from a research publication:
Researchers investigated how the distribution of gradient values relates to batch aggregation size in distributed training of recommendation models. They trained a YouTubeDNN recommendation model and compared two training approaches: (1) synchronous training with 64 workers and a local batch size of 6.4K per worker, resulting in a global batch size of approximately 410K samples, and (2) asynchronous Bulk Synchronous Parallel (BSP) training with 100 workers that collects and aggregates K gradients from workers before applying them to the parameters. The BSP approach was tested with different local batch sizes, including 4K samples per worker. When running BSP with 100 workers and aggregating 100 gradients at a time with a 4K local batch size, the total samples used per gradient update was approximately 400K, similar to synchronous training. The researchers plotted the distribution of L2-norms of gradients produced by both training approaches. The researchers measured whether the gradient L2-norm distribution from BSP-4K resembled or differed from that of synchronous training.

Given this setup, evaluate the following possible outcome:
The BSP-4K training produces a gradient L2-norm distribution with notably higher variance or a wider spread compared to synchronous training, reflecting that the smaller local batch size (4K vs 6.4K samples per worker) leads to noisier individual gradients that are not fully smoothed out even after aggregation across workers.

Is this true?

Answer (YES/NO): NO